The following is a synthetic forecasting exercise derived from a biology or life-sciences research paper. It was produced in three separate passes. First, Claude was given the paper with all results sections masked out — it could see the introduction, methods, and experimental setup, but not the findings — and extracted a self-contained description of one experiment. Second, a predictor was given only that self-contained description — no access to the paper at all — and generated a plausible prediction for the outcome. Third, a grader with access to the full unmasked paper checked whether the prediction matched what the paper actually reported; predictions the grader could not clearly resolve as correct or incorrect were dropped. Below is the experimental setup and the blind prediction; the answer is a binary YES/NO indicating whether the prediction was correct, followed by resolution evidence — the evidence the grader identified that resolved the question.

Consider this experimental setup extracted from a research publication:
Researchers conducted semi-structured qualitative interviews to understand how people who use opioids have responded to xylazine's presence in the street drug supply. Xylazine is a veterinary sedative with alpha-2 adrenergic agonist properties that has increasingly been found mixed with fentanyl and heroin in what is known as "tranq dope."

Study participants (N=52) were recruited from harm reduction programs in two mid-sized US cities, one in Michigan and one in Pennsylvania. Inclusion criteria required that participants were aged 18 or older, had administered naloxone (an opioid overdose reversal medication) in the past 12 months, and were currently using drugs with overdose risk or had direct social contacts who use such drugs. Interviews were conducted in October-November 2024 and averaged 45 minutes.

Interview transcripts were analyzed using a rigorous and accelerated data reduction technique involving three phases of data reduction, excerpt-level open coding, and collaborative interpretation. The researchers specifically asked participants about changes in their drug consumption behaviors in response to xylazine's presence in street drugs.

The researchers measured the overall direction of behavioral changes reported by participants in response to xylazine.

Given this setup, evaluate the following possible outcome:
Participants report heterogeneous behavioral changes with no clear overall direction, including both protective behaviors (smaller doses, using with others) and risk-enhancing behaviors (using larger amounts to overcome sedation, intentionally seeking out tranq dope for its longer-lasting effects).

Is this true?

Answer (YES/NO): NO